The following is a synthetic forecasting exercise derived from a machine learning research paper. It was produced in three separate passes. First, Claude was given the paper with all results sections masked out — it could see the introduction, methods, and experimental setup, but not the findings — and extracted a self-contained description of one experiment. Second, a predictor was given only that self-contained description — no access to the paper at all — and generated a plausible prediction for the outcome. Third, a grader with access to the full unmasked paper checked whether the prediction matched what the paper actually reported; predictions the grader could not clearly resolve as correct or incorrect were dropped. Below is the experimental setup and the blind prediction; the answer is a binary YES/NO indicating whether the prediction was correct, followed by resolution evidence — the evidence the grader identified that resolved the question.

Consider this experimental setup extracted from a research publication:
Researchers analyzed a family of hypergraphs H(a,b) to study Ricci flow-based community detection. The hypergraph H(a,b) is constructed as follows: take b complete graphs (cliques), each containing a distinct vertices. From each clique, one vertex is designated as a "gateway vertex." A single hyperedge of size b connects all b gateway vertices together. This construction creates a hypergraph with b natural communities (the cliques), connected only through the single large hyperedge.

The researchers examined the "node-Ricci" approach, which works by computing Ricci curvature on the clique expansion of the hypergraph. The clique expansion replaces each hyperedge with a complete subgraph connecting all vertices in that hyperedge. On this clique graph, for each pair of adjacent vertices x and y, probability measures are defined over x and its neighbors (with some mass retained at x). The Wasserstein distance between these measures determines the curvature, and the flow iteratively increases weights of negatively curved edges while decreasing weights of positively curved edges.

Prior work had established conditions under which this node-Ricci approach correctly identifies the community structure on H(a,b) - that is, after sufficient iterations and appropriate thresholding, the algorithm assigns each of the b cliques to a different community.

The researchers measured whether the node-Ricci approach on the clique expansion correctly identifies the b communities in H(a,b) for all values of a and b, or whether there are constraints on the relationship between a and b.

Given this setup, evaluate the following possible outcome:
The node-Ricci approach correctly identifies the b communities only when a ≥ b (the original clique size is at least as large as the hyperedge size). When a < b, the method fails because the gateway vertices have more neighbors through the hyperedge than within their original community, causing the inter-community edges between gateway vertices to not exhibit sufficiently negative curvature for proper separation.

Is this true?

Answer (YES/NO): NO